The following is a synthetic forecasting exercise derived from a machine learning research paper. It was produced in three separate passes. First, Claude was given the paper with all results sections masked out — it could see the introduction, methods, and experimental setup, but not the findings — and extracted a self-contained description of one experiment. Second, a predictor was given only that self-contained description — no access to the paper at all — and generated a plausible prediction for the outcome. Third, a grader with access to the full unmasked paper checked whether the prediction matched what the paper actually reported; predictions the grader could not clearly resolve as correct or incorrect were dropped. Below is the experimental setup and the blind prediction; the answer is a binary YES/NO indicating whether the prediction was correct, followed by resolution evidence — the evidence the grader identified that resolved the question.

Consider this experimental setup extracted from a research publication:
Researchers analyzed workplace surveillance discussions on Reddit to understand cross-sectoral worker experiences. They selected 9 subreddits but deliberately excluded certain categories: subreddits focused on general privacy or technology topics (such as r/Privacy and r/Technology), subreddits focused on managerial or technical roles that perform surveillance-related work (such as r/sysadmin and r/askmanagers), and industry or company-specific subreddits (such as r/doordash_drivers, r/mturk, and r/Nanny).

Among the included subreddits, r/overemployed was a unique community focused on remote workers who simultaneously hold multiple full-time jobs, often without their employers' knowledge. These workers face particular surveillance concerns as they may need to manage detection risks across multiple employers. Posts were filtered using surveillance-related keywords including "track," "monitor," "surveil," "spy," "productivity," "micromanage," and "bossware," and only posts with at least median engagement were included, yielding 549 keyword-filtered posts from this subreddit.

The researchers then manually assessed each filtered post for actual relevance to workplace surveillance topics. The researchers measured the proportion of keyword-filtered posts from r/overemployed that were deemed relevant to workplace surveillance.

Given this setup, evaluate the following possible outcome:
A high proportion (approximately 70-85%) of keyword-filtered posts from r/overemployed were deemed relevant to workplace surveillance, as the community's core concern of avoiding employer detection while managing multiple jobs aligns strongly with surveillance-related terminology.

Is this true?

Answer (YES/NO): NO